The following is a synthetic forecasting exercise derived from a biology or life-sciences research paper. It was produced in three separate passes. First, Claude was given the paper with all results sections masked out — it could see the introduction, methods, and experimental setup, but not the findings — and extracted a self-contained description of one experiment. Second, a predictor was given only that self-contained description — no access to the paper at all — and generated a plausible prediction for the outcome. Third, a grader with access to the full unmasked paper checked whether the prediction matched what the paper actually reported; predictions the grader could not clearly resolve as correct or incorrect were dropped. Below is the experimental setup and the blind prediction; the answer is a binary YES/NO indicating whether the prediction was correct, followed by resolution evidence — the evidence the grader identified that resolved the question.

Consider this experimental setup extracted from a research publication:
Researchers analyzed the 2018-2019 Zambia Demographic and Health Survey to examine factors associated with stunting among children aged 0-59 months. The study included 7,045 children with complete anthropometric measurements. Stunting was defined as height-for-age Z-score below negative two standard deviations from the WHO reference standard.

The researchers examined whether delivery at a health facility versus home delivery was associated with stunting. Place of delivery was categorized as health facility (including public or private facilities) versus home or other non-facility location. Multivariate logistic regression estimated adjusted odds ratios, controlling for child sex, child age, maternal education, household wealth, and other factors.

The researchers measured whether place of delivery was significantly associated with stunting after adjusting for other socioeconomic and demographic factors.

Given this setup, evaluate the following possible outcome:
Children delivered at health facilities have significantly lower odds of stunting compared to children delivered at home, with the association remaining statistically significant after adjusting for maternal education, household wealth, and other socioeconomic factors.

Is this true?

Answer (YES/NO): NO